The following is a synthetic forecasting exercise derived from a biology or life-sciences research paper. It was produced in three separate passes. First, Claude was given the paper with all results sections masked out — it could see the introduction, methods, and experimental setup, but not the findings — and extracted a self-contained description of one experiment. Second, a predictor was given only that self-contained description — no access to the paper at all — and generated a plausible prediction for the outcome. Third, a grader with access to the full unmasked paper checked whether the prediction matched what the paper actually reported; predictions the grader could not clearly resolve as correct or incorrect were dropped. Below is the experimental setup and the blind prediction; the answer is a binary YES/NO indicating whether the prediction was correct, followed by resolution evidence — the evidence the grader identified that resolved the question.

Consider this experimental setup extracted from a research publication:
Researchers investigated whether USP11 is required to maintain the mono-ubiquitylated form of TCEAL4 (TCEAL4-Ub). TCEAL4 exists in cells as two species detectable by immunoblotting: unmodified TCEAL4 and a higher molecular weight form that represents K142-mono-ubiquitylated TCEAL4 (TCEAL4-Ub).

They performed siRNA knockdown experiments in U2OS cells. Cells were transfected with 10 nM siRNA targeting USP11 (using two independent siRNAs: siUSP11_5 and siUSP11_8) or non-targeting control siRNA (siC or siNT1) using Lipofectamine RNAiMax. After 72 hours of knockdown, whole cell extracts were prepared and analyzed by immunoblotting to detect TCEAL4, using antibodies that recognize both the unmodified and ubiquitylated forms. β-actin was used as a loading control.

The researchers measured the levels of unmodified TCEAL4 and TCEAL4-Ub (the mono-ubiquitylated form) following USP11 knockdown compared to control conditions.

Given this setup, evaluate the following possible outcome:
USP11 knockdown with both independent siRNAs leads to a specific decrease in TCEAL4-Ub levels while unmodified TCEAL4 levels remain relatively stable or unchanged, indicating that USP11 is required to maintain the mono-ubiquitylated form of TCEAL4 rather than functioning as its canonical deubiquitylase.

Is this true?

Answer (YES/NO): NO